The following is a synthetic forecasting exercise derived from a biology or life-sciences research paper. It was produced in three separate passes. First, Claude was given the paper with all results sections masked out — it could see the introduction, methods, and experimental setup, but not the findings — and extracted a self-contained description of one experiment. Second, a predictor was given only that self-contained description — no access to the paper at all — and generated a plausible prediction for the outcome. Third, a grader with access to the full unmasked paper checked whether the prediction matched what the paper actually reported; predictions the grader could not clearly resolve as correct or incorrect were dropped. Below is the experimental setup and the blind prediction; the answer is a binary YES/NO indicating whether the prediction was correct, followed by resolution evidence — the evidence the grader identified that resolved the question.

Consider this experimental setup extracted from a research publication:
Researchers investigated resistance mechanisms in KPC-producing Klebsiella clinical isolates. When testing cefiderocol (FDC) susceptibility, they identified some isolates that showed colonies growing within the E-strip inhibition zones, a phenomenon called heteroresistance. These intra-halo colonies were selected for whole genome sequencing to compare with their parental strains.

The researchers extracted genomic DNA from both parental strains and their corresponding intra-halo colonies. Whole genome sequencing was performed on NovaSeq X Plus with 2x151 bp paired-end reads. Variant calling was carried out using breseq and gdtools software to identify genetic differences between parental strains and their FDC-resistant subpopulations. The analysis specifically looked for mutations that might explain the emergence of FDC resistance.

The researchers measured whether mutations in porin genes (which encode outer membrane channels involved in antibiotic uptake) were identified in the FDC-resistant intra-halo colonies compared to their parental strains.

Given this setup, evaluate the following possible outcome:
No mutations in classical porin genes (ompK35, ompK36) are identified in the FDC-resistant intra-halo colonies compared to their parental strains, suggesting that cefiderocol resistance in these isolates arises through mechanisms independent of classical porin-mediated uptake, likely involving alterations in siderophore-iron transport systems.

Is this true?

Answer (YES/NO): NO